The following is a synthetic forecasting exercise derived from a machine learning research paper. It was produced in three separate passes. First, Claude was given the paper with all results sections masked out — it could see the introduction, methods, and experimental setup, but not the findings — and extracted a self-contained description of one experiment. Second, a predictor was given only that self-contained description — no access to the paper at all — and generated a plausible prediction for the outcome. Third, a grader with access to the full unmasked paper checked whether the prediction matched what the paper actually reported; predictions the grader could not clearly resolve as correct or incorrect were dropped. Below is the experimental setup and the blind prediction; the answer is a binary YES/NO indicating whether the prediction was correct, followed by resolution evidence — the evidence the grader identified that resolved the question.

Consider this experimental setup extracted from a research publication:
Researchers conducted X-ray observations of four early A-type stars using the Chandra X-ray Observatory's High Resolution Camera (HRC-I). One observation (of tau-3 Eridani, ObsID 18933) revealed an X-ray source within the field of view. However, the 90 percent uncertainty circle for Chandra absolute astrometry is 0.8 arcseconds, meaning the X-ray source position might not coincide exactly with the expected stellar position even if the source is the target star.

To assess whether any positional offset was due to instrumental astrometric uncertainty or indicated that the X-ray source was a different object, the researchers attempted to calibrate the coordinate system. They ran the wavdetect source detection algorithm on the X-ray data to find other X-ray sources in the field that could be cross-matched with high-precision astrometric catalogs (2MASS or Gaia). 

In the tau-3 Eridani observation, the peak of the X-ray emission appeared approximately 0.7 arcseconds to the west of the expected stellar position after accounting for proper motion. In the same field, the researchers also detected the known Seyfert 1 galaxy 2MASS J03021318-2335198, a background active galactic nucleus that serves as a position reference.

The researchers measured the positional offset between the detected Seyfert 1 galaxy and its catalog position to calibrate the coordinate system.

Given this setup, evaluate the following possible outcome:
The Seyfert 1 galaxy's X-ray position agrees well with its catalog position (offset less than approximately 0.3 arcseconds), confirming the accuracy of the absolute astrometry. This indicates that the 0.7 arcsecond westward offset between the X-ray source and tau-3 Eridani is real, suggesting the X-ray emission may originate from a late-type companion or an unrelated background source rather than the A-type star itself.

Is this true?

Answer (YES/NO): NO